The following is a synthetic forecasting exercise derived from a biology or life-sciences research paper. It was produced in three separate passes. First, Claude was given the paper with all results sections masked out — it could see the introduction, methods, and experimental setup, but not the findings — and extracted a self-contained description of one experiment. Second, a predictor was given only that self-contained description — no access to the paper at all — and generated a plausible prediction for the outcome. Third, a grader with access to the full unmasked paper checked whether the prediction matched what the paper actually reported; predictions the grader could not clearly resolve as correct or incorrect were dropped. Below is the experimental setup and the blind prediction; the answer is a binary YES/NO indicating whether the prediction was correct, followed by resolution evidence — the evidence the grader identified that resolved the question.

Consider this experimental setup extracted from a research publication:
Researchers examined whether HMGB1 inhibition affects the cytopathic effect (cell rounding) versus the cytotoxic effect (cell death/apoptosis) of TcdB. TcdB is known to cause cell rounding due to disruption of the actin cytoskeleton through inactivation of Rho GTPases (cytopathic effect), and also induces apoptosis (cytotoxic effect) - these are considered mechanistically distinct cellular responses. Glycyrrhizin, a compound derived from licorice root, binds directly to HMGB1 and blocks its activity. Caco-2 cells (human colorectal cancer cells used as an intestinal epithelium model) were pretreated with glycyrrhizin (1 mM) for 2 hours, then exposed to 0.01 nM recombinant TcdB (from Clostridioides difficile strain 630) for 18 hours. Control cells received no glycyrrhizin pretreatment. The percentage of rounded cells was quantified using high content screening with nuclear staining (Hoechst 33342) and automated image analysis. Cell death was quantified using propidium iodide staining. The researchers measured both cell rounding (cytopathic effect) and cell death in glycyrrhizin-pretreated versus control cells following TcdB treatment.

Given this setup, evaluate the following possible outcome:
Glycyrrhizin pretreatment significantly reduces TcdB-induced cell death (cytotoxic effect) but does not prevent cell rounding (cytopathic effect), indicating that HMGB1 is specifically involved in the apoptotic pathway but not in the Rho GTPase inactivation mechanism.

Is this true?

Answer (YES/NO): NO